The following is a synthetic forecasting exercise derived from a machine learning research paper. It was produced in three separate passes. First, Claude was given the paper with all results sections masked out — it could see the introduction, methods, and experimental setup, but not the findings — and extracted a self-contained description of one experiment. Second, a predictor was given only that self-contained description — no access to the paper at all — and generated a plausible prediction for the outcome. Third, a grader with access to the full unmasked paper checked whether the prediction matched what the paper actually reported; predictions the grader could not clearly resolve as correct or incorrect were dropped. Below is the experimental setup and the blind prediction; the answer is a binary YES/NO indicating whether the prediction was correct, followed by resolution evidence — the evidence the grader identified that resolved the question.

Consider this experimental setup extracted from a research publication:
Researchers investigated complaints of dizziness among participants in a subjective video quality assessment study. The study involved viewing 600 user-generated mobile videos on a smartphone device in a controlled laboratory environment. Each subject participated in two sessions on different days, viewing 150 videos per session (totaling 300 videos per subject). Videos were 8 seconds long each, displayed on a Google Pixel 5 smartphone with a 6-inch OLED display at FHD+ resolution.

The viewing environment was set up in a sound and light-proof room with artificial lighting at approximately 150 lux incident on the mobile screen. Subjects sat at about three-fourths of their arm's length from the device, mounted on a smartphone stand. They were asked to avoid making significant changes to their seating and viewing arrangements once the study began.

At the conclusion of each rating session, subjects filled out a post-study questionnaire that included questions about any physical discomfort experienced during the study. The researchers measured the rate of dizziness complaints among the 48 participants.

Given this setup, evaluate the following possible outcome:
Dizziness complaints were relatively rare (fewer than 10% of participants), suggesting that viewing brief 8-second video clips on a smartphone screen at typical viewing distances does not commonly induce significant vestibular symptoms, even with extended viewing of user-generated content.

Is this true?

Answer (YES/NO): NO